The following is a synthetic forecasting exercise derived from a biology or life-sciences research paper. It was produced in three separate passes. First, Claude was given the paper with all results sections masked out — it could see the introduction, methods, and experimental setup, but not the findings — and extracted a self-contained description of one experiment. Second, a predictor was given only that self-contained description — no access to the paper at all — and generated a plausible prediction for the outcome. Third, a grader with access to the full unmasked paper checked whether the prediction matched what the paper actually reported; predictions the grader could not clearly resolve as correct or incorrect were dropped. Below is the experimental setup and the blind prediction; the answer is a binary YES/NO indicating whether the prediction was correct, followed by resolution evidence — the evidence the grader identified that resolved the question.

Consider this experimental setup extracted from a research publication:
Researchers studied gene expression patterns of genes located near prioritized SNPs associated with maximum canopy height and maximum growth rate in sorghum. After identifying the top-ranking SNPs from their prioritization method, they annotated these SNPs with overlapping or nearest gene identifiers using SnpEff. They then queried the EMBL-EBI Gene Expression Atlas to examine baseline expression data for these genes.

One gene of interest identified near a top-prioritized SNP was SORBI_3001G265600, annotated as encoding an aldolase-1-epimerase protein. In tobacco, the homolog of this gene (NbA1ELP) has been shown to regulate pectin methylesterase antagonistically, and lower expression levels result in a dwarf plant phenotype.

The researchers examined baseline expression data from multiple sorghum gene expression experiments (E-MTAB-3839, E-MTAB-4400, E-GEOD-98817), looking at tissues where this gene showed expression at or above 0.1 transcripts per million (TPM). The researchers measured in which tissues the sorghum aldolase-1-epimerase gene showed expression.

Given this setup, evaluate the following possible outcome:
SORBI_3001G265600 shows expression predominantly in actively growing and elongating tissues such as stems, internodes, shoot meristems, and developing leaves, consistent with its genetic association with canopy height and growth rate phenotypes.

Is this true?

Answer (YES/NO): NO